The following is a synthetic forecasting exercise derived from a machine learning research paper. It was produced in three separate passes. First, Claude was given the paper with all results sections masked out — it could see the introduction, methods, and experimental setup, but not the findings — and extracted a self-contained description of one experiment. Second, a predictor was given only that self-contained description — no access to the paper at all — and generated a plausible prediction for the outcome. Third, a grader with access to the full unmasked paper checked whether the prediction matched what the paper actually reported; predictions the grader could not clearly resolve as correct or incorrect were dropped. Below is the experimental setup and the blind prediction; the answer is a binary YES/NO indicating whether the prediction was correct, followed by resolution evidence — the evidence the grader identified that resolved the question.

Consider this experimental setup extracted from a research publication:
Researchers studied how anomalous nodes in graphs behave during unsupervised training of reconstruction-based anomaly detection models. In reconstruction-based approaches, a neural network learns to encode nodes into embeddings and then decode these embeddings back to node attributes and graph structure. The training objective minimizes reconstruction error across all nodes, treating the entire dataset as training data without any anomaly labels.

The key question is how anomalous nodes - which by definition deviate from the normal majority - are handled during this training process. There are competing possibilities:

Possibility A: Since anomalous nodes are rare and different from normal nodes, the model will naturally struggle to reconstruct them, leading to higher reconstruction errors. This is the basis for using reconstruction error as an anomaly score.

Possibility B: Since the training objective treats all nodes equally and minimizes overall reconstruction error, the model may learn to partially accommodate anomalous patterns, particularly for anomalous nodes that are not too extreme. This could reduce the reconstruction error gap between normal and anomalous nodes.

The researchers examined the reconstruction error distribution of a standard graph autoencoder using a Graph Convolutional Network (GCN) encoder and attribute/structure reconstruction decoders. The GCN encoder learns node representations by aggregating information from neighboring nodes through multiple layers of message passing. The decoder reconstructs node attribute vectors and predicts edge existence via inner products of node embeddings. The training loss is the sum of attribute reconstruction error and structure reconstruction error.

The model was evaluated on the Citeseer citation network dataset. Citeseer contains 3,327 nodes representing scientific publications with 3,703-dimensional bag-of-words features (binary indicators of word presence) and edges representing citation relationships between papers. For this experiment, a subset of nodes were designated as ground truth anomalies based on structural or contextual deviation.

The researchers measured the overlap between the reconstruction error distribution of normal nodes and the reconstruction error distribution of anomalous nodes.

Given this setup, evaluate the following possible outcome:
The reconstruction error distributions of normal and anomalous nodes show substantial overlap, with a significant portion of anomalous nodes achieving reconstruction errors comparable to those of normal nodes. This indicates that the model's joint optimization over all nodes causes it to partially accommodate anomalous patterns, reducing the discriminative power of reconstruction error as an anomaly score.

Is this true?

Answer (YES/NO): YES